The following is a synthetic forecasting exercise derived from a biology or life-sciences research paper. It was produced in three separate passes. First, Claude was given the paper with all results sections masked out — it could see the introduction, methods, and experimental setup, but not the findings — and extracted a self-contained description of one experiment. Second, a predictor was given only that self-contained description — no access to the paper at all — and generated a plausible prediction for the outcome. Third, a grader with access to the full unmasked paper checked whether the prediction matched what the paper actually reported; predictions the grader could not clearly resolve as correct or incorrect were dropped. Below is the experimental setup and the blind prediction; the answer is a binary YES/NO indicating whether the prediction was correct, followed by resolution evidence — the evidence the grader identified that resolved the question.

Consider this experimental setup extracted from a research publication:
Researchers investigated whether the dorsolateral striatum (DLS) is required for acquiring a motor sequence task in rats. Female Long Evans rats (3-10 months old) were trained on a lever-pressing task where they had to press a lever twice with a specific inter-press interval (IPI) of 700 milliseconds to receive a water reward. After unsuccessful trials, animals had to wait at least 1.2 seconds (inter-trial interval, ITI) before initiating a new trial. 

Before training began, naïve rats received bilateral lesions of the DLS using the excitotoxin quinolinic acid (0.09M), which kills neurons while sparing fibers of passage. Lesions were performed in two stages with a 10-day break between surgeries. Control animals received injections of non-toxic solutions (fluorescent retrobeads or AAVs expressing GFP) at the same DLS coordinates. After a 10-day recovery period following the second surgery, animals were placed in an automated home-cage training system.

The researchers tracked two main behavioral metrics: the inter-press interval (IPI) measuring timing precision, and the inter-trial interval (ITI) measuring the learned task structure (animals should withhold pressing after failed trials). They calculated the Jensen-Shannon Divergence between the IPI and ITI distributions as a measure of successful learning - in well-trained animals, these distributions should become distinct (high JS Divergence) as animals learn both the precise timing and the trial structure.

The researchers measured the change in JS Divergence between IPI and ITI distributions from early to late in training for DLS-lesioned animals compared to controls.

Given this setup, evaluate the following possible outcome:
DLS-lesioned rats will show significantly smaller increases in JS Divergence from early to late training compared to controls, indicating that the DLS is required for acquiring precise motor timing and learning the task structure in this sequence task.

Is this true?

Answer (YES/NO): YES